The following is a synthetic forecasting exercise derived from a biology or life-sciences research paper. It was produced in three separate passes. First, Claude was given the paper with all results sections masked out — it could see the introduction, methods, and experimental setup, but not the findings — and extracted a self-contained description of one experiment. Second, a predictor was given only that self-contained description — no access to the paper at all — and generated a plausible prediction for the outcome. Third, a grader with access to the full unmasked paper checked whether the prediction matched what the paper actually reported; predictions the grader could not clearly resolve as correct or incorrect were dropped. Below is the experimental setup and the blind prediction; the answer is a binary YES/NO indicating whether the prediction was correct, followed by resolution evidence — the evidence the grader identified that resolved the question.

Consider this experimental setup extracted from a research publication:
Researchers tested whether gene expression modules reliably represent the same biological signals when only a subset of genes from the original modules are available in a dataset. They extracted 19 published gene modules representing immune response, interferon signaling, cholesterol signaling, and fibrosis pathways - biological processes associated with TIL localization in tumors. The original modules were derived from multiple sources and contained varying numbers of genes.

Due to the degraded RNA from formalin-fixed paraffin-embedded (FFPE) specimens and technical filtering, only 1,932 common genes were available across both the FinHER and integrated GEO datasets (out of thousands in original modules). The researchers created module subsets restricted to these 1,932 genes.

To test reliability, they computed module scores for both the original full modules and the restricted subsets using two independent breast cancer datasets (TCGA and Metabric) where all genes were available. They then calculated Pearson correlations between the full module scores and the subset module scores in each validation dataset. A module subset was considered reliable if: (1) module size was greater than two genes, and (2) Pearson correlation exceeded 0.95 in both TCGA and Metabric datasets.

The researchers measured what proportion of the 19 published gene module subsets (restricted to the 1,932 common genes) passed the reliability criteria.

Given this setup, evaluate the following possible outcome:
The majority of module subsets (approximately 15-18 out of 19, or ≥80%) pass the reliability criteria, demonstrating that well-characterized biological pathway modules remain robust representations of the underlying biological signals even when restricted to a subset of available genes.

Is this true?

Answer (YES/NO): NO